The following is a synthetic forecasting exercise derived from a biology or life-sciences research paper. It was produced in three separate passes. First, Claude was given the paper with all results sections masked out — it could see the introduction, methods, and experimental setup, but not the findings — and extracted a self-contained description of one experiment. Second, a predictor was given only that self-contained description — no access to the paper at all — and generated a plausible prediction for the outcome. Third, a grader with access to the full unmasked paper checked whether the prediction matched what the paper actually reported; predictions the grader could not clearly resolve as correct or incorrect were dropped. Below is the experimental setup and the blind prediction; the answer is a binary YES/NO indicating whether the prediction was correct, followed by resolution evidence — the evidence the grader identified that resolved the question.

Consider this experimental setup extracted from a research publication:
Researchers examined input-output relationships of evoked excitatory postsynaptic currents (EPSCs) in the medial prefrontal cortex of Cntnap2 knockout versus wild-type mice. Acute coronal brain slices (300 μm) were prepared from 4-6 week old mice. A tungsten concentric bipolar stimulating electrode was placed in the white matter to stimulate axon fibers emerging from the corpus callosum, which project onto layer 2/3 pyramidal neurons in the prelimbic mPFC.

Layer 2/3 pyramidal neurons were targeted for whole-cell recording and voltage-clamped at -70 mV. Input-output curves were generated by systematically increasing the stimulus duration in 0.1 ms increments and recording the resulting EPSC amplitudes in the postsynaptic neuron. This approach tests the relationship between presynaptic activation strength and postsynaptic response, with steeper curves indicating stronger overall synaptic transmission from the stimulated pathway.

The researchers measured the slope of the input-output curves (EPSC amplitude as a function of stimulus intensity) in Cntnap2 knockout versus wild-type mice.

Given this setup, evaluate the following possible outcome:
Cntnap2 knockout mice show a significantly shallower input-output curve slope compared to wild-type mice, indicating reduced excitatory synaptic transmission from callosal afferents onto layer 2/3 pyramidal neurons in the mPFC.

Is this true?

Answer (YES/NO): YES